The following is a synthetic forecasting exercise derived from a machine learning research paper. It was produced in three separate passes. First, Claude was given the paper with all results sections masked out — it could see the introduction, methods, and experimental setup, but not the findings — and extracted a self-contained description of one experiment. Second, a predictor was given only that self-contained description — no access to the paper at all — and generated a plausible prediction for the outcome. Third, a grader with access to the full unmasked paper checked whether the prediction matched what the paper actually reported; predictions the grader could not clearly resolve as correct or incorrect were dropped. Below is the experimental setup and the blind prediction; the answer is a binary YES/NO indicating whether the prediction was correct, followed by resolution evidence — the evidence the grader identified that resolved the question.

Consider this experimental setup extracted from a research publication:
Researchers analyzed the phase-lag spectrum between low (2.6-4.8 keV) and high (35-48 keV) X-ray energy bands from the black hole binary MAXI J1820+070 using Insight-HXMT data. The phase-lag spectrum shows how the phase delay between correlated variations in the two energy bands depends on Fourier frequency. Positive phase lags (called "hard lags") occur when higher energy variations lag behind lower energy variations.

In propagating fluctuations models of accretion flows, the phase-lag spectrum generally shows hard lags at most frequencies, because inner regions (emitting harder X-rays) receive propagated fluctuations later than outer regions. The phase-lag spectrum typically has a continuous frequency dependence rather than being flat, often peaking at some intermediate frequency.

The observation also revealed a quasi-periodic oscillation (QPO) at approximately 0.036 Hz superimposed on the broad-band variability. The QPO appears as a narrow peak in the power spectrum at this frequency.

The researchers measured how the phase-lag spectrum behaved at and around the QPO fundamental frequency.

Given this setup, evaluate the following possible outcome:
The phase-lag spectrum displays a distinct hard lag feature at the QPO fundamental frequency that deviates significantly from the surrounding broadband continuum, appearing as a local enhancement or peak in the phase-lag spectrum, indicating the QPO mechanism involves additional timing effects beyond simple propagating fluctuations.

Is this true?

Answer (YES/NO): NO